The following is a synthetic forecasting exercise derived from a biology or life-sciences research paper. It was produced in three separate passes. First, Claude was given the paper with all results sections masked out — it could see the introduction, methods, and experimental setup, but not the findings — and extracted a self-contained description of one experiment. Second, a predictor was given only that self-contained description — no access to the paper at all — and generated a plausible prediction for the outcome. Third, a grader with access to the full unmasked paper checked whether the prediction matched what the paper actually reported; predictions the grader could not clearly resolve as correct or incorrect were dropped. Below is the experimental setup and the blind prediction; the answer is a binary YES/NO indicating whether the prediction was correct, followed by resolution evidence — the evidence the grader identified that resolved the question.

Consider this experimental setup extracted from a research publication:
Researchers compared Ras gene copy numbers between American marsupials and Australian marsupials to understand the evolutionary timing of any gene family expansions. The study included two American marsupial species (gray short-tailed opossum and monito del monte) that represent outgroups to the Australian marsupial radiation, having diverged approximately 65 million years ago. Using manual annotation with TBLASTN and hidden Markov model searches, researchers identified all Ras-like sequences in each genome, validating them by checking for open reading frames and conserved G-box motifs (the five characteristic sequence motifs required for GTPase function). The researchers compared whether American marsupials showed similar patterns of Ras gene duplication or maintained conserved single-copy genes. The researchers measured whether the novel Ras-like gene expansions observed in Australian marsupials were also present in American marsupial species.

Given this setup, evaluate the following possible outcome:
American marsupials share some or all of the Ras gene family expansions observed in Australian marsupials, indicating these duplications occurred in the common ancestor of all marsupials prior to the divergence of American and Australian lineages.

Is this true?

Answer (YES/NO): NO